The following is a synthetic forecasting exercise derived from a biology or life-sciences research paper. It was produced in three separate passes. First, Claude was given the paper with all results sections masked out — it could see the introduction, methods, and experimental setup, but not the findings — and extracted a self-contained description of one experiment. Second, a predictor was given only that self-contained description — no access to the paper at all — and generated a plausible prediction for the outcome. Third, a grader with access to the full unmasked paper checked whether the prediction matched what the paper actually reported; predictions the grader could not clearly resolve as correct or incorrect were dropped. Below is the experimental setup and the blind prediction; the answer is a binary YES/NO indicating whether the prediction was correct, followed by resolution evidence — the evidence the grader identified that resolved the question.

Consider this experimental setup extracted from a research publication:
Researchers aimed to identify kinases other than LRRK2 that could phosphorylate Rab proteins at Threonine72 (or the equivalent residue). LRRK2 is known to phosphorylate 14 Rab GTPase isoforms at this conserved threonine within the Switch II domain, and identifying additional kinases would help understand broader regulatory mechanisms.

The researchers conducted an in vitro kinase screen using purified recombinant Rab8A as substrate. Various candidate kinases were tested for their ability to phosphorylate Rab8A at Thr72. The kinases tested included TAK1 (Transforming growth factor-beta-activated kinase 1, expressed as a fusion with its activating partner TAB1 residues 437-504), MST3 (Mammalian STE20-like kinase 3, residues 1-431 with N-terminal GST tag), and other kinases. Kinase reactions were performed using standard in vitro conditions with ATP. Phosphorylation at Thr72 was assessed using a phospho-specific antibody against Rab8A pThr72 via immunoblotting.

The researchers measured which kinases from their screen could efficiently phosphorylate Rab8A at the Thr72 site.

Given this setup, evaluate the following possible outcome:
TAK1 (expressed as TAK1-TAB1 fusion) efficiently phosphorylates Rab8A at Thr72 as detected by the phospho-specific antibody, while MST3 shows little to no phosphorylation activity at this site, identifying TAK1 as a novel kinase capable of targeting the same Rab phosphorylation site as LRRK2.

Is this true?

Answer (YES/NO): NO